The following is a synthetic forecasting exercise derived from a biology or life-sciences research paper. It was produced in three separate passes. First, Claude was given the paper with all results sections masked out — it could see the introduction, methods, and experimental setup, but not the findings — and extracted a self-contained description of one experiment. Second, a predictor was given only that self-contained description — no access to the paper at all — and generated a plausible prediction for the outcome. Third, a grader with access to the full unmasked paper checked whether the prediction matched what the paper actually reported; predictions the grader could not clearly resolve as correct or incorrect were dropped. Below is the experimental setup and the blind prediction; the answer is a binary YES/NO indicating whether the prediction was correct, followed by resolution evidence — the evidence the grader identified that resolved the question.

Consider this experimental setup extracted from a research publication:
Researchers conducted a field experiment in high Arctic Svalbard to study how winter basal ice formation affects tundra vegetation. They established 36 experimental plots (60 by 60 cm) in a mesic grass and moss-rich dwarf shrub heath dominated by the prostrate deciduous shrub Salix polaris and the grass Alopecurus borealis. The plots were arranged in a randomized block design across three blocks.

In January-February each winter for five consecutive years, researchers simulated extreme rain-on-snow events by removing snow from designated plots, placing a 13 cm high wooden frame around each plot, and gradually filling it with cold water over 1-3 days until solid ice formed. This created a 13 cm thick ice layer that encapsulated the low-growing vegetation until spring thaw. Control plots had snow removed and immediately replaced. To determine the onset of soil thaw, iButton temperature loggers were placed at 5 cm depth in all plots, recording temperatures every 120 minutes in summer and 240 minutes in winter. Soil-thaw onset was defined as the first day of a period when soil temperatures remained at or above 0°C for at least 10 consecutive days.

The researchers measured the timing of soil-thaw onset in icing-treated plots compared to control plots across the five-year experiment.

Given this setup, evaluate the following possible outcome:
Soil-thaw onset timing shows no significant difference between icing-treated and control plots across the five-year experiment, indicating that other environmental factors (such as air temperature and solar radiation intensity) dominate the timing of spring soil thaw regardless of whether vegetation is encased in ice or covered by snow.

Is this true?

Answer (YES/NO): NO